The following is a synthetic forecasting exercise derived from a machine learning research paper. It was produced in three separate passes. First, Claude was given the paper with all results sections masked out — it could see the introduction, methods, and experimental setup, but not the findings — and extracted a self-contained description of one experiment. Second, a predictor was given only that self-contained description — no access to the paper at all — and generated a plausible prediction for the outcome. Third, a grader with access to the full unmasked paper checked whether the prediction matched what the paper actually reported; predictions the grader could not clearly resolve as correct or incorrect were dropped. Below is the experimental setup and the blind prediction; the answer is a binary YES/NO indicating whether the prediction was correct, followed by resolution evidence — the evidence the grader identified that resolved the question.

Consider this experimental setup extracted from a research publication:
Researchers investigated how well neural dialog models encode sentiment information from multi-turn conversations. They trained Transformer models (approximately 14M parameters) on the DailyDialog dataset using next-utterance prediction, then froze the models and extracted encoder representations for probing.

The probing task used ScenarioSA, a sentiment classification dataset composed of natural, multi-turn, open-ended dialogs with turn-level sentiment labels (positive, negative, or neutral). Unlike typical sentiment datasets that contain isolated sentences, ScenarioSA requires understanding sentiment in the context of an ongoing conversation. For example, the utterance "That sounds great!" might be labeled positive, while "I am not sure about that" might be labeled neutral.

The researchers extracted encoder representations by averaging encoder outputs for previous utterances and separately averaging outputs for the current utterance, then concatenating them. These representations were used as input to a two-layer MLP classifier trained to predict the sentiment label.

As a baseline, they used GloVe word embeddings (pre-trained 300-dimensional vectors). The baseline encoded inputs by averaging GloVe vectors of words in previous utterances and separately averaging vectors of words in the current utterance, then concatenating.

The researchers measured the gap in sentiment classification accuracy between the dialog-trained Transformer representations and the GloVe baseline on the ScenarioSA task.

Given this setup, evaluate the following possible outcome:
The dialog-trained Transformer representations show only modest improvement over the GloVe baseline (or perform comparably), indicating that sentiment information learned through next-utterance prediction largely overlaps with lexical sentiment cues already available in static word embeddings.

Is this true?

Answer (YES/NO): NO